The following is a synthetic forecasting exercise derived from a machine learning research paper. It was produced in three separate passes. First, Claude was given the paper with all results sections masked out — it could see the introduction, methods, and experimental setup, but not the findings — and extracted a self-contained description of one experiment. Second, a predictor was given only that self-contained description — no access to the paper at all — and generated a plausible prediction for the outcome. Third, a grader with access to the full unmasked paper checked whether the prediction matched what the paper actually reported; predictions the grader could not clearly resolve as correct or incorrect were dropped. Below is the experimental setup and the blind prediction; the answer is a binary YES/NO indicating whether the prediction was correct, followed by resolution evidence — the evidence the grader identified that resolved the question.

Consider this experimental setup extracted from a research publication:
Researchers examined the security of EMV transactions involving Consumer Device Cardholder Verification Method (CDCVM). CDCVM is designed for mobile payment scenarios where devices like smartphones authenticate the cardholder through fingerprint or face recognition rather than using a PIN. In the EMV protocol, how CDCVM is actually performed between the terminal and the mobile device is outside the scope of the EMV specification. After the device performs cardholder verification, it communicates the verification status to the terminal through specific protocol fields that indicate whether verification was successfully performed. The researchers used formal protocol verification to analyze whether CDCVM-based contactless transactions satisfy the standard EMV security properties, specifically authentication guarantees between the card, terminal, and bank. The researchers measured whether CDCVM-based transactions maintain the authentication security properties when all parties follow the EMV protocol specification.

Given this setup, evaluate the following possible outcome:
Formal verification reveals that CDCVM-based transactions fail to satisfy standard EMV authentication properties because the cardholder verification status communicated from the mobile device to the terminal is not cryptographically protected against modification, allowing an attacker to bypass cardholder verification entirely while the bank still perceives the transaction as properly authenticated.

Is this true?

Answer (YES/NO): YES